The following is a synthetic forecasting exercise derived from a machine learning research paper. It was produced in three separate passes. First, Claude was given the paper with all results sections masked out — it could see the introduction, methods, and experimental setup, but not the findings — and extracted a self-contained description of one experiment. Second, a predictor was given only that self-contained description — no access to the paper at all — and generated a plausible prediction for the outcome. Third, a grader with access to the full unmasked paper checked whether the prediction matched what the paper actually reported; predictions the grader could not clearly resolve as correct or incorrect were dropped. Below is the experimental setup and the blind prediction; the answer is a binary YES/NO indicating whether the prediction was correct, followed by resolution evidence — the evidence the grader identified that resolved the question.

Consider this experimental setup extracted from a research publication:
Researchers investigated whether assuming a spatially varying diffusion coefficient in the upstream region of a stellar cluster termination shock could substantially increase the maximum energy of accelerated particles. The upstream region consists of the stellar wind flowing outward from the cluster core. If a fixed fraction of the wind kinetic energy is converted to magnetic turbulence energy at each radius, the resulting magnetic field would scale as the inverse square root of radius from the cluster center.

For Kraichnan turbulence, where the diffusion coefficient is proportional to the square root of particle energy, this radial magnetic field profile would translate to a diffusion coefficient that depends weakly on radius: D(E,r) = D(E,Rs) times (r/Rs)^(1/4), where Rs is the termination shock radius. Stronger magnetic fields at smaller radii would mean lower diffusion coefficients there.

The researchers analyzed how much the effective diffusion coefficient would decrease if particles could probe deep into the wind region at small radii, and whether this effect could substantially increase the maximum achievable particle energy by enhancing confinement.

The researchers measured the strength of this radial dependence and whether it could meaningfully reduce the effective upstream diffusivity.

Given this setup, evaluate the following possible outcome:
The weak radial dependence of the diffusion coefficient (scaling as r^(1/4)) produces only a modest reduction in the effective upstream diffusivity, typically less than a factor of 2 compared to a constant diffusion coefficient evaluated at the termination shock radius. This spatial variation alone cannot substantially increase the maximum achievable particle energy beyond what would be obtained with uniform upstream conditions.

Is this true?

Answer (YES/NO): YES